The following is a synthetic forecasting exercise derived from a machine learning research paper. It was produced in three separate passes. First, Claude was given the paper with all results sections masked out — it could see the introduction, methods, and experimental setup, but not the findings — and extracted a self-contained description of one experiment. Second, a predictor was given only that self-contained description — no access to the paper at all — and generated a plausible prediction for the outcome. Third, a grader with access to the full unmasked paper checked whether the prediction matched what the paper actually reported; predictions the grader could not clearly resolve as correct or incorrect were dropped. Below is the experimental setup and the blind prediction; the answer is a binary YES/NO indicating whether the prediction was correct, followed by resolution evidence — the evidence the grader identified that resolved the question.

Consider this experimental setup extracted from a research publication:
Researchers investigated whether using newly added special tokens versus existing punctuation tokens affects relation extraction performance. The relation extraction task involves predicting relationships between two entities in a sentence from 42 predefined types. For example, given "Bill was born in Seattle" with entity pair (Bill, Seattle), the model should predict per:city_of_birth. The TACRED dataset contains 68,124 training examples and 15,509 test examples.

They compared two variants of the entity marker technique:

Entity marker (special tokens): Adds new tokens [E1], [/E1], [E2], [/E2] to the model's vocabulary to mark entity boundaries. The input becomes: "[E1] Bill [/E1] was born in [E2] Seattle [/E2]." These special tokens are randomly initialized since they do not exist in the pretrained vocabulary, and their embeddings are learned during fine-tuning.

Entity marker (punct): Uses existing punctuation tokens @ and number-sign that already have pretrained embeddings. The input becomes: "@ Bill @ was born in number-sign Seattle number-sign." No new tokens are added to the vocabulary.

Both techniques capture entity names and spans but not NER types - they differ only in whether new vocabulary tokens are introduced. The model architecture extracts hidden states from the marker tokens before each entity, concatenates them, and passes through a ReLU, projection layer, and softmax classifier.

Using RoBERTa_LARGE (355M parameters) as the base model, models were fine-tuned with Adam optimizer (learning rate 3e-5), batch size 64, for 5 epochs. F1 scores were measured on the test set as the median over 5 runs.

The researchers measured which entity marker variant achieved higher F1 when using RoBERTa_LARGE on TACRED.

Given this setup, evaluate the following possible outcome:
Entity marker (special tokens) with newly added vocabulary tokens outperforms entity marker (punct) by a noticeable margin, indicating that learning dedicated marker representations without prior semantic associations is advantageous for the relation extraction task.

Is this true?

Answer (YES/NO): NO